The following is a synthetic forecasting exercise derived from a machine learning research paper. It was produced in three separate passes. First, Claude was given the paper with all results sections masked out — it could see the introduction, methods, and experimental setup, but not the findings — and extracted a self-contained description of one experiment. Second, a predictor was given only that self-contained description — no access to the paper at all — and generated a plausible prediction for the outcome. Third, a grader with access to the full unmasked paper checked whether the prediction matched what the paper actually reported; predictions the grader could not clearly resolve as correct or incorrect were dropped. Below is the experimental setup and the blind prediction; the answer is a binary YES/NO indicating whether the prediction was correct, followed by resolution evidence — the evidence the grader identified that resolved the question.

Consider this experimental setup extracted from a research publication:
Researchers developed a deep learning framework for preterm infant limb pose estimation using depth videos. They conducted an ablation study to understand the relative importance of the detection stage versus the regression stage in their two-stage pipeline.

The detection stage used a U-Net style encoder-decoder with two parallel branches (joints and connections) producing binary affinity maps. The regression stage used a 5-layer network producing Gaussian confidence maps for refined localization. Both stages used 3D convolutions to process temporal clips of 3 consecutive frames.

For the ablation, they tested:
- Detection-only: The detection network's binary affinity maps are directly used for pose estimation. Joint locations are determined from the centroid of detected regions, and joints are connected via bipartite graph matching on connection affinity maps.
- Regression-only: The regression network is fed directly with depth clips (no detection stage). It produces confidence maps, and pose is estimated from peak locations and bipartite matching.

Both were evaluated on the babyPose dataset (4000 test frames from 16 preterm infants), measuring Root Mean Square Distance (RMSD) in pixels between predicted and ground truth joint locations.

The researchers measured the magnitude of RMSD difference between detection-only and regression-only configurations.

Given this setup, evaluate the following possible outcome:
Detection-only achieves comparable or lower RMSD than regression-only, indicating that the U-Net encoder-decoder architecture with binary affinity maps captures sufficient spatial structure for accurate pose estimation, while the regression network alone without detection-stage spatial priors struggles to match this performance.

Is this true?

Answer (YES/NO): NO